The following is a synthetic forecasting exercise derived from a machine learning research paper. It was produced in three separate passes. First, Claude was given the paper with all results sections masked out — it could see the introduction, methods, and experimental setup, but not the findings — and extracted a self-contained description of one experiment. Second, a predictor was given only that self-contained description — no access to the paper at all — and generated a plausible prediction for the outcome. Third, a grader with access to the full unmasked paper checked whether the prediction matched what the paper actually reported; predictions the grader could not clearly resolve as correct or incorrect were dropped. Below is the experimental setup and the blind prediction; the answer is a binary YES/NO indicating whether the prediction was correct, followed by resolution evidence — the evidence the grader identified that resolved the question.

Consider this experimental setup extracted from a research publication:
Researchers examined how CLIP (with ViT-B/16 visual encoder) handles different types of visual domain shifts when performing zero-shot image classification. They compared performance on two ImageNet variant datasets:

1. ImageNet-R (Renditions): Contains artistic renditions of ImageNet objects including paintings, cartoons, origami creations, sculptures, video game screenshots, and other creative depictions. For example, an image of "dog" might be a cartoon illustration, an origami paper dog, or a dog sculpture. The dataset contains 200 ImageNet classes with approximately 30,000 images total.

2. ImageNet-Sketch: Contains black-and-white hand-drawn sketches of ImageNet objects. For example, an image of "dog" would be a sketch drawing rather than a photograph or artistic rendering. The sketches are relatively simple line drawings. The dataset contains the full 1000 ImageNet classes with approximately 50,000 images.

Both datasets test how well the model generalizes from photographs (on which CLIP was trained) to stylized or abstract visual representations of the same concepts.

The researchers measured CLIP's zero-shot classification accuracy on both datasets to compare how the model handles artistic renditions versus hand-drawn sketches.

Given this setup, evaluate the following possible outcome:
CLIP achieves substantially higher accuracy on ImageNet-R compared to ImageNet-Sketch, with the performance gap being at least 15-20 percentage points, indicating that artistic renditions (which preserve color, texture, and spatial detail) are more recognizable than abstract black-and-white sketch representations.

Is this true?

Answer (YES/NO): YES